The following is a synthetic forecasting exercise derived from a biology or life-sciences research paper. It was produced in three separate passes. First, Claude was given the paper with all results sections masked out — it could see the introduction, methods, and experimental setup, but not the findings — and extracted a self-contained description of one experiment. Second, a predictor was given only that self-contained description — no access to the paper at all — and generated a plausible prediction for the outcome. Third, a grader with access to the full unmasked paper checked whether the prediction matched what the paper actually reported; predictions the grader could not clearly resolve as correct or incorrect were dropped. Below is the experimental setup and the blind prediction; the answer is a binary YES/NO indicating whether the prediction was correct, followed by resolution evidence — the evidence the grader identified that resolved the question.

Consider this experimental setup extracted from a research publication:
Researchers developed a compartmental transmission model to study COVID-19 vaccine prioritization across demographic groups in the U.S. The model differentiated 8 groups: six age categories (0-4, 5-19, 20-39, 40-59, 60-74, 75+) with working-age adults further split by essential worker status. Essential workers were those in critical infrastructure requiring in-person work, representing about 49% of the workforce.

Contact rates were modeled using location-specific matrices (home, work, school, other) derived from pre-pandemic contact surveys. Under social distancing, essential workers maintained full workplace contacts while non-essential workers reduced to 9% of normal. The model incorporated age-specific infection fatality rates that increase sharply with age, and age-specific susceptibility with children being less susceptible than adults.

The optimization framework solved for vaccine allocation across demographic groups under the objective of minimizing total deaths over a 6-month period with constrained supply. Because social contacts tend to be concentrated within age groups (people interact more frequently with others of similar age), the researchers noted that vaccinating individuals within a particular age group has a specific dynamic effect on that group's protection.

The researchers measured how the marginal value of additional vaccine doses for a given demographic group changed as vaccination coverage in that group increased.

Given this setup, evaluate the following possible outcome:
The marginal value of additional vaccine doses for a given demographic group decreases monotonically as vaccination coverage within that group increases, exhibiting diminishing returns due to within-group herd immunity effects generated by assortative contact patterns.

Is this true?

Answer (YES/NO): YES